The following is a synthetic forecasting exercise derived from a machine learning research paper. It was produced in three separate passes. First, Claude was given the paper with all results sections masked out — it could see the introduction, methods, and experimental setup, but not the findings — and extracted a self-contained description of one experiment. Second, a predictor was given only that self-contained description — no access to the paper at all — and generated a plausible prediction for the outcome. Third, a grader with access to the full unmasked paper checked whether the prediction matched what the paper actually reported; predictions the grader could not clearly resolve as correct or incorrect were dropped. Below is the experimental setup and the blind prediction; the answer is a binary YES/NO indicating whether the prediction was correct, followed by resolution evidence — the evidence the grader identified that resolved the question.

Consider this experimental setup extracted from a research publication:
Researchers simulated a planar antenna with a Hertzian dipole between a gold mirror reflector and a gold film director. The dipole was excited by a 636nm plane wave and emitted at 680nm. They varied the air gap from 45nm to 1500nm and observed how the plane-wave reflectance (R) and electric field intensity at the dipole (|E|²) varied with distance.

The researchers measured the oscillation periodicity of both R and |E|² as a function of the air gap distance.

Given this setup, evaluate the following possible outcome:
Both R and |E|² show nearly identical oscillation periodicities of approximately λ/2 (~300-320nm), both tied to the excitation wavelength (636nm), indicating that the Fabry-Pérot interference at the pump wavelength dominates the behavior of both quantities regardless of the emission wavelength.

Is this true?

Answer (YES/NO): YES